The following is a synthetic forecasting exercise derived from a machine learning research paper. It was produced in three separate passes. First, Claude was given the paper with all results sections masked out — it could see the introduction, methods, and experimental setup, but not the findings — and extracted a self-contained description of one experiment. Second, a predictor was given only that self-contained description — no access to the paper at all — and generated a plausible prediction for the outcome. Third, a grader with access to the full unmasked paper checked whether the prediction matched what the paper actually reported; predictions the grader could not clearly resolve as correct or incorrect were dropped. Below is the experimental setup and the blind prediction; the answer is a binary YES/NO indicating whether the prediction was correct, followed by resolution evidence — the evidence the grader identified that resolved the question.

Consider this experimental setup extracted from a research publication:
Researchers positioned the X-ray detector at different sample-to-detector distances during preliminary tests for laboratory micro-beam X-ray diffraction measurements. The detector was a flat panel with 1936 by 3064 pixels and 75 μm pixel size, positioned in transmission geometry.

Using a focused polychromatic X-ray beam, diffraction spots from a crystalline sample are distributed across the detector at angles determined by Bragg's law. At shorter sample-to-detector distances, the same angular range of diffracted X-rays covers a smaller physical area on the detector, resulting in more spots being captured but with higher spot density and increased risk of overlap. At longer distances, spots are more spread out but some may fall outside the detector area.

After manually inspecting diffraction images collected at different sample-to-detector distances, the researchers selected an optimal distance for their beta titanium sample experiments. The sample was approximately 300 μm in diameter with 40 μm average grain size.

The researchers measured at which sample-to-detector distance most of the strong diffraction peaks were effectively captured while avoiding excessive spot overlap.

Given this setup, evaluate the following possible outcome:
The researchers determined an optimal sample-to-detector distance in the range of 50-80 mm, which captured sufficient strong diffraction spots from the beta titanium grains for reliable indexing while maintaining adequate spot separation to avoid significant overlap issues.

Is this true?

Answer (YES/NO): NO